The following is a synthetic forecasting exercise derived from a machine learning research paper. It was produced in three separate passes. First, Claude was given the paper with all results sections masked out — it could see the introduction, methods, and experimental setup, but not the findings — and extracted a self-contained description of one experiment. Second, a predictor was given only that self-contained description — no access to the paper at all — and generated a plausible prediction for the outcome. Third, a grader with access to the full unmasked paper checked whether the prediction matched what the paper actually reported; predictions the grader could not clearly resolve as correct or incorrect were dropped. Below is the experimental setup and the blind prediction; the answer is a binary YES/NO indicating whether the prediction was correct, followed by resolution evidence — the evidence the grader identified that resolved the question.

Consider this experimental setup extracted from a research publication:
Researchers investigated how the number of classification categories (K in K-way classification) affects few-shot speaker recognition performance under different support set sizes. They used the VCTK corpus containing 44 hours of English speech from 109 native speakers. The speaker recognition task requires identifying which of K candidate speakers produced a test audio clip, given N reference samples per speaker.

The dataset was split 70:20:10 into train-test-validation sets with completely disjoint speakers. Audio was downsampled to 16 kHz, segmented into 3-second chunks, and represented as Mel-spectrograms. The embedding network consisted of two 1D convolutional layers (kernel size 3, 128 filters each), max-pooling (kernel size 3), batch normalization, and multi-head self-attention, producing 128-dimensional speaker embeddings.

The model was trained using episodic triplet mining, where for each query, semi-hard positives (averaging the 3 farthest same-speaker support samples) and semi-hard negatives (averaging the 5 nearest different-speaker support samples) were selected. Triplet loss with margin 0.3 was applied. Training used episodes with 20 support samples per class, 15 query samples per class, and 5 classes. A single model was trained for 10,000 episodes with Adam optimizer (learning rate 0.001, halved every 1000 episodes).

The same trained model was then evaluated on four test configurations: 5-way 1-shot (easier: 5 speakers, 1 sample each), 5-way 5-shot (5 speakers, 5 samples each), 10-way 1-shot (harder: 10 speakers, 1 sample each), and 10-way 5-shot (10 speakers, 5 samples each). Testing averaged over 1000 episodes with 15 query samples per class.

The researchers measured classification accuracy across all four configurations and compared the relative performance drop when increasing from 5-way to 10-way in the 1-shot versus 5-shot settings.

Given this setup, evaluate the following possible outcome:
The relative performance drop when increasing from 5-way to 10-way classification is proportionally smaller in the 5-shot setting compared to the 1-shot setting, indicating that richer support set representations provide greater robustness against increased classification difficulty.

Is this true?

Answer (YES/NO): YES